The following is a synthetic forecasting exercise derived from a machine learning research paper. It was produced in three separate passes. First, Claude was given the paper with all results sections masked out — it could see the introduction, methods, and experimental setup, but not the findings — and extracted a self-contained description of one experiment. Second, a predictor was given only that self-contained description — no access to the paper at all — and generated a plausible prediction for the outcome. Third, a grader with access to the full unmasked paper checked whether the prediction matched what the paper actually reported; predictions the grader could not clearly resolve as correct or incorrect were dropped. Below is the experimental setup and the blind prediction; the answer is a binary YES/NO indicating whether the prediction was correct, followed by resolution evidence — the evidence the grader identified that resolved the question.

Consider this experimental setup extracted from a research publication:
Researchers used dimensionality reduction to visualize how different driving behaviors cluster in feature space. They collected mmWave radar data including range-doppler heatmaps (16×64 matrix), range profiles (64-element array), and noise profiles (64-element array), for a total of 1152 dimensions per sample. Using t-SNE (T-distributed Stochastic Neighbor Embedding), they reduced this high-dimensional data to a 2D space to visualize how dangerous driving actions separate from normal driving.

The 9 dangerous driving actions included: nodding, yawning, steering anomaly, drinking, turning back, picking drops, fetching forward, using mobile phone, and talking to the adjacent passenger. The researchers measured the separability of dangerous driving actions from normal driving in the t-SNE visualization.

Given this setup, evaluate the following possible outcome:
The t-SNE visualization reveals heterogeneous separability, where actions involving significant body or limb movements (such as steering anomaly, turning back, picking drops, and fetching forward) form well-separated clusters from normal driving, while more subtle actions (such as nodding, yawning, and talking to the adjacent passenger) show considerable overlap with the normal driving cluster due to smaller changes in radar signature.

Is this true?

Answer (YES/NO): NO